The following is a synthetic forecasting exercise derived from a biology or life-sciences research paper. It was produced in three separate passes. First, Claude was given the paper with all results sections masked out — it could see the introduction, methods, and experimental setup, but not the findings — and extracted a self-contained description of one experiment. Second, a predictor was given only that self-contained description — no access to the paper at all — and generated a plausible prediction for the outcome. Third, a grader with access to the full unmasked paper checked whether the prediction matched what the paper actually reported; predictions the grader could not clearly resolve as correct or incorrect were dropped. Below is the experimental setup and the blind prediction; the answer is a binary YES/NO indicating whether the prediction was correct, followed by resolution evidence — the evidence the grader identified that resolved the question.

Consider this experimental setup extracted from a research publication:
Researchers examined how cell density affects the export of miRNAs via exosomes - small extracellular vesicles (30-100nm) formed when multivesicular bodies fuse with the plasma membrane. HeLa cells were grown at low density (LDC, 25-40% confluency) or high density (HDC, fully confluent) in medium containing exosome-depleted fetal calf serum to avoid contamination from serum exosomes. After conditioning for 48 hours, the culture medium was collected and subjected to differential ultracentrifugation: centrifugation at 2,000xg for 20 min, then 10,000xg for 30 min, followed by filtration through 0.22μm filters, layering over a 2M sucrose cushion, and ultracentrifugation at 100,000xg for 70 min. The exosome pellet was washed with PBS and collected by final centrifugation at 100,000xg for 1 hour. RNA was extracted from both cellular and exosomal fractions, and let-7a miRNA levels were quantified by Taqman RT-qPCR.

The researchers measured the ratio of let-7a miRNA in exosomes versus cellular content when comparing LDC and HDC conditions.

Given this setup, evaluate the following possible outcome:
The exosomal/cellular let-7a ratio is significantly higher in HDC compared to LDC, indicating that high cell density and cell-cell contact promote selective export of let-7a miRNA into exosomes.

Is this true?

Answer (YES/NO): NO